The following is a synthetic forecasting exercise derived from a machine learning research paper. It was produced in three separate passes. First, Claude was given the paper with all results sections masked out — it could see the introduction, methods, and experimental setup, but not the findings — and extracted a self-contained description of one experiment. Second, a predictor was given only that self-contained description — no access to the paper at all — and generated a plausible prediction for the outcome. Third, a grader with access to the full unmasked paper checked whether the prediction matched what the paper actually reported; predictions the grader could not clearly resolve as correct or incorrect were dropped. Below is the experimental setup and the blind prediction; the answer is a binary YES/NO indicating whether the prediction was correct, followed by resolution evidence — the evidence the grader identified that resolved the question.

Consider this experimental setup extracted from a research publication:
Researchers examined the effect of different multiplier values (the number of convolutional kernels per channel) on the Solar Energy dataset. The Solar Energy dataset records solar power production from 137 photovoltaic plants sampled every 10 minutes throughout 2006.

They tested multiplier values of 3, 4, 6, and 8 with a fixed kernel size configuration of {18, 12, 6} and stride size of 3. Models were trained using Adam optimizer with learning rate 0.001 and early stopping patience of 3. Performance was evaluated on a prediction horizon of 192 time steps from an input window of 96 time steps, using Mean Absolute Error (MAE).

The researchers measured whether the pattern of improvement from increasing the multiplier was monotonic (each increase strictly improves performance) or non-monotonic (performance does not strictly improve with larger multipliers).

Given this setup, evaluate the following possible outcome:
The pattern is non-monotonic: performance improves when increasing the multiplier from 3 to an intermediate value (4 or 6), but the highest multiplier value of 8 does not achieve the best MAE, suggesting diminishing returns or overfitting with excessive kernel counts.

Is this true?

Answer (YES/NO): NO